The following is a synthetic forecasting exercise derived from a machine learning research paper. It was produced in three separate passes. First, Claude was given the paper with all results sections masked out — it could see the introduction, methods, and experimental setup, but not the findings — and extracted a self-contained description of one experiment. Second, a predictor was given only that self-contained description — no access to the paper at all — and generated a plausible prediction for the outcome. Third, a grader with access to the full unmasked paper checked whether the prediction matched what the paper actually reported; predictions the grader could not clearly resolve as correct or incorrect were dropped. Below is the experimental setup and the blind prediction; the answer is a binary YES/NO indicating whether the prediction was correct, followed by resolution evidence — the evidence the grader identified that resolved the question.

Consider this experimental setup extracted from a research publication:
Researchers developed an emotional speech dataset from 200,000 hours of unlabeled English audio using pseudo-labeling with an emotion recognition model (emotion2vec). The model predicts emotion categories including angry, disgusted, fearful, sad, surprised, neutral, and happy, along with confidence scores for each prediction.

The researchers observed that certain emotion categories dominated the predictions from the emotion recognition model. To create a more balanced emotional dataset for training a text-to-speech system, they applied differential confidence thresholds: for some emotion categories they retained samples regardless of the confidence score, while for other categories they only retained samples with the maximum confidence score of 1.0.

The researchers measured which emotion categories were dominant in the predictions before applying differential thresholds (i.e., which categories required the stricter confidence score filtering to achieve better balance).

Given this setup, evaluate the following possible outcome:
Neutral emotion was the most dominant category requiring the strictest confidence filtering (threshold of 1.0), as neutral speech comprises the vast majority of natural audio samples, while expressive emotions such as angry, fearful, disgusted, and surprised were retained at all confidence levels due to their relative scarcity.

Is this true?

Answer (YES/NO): NO